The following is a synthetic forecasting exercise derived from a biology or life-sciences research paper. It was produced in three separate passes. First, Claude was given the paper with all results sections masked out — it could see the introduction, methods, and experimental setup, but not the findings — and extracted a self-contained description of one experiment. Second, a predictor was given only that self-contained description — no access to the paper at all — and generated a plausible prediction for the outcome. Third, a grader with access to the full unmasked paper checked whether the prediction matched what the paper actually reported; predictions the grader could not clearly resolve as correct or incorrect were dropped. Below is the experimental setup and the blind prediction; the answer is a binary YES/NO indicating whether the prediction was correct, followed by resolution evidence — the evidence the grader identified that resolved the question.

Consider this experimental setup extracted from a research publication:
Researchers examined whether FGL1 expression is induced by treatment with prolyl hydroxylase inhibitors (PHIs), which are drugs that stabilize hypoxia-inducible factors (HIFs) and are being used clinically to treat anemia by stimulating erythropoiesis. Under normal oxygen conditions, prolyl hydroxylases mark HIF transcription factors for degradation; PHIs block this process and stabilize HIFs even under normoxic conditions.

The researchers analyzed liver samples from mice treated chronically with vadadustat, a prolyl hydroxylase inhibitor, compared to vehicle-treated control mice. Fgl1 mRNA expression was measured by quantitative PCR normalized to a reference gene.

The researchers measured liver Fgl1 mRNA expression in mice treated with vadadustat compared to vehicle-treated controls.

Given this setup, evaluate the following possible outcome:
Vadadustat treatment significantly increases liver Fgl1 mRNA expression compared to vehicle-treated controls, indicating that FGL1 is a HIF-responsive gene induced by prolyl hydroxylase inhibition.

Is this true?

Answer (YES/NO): YES